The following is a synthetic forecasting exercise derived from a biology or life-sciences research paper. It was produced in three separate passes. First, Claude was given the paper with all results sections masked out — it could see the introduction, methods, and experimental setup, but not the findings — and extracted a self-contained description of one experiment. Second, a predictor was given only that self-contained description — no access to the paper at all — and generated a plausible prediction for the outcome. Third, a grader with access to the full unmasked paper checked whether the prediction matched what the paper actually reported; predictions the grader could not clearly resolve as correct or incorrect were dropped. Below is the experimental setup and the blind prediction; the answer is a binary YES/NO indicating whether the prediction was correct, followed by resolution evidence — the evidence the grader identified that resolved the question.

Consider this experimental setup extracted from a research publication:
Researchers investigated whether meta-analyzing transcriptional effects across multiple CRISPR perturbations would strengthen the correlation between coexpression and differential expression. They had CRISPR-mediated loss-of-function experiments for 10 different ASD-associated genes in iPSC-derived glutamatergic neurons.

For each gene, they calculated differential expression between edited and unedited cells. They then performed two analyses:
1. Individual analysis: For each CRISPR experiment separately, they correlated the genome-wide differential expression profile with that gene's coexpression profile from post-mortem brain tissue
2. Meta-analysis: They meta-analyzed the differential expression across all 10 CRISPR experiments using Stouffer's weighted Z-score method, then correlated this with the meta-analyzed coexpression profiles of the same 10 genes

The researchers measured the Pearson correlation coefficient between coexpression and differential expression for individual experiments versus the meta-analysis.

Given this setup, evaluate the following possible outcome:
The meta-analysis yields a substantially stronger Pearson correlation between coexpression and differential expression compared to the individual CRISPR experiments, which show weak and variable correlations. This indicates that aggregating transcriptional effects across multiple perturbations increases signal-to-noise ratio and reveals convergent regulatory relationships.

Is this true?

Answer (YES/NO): NO